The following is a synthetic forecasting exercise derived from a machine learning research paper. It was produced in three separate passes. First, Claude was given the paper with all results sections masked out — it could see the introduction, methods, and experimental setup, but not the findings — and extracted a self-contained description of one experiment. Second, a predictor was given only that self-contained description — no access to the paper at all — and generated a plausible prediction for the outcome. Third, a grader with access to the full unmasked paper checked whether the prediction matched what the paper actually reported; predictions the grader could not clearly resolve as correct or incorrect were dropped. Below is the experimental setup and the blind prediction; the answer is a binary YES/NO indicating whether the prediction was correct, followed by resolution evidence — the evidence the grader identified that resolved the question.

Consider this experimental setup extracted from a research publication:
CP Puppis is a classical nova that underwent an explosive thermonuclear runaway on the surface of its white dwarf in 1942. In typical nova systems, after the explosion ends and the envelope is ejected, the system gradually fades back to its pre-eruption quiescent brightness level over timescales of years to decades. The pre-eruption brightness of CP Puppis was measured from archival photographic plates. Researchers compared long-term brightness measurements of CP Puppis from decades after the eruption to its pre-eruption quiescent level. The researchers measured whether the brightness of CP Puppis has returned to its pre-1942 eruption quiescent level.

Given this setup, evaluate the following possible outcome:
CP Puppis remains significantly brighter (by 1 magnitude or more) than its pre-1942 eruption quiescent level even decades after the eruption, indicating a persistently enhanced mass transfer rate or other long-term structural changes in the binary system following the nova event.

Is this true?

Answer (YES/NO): YES